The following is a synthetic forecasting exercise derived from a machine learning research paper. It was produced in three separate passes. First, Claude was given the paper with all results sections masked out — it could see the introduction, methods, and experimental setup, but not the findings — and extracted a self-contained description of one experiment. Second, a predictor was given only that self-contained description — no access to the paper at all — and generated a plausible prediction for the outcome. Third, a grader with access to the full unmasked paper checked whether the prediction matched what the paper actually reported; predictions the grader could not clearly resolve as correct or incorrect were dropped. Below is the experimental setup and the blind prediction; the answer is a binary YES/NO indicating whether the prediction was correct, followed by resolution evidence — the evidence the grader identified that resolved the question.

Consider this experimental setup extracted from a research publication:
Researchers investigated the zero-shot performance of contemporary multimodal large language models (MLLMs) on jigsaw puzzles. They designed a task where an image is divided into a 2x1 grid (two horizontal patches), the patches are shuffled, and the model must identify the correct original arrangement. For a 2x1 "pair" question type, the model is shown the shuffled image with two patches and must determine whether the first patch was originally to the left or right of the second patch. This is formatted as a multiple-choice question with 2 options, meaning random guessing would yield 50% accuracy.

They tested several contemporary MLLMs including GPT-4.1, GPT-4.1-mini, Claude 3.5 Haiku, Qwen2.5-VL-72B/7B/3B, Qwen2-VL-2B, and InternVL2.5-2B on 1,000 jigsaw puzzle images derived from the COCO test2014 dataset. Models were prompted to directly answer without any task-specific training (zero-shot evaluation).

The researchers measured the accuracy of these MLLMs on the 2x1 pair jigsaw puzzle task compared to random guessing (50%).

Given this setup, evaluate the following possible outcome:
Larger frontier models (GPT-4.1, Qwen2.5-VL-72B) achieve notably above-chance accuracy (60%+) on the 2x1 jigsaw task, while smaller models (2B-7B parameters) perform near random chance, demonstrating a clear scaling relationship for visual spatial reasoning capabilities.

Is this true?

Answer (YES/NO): NO